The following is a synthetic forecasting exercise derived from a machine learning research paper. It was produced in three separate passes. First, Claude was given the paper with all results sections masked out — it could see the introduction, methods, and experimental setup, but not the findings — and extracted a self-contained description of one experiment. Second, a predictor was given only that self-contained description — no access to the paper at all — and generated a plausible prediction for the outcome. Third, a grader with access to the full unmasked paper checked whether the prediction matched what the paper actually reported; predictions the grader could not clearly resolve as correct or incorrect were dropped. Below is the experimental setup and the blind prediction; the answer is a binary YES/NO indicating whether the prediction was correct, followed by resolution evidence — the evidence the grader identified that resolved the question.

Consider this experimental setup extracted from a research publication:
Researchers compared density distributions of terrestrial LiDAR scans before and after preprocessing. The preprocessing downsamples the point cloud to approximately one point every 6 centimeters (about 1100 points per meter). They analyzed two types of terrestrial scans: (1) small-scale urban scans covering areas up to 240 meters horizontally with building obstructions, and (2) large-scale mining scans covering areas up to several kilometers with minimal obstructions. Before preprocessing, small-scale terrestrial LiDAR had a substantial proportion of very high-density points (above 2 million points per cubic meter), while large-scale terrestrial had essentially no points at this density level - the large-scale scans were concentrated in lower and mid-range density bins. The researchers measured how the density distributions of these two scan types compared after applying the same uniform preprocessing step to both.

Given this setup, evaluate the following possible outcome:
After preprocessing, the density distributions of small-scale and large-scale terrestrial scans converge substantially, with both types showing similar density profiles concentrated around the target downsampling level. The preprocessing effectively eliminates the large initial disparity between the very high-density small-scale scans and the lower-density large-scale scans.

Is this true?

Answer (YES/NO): NO